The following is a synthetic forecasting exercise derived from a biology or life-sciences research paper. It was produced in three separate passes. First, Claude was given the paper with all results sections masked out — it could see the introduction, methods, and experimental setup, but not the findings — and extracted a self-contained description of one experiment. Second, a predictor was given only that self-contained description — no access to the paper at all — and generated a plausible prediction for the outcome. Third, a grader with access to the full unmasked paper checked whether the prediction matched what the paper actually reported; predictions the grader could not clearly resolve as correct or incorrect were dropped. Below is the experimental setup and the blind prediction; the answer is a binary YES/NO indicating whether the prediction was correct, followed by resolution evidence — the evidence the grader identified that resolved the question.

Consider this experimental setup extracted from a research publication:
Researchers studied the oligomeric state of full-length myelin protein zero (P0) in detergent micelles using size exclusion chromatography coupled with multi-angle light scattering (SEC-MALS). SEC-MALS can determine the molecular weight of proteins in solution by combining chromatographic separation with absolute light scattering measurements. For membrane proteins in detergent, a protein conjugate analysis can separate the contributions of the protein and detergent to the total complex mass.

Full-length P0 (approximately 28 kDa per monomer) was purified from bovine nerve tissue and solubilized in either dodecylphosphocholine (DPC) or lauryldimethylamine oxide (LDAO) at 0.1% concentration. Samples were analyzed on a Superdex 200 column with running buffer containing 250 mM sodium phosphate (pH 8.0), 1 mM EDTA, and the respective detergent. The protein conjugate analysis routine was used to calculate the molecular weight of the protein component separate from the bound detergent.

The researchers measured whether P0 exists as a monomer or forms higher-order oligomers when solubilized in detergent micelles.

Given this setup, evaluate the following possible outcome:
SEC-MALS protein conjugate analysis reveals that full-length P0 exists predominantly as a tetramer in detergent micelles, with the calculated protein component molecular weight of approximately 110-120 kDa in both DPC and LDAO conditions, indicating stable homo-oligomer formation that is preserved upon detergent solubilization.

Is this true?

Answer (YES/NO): NO